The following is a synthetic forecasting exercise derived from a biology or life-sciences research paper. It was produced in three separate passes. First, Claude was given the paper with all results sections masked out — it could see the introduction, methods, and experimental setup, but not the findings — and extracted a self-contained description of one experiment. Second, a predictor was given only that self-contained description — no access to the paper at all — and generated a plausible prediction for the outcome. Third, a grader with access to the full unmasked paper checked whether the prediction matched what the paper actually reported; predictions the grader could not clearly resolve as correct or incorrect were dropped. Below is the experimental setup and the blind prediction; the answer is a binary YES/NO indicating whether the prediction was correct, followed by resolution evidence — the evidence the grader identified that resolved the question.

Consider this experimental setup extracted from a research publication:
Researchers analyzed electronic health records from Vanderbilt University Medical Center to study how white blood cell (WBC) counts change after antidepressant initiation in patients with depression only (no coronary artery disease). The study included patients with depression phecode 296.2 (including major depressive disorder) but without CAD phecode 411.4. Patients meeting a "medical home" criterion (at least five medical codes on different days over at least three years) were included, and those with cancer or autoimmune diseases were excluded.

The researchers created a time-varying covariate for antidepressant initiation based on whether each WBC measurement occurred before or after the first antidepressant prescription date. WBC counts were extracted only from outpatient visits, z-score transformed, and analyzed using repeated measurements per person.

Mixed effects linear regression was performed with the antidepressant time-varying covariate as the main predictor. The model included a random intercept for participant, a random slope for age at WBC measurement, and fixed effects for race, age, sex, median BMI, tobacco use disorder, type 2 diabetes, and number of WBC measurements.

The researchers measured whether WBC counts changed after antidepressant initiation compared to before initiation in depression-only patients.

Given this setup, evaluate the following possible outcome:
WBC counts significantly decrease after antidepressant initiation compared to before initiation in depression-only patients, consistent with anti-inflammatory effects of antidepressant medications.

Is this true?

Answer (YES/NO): YES